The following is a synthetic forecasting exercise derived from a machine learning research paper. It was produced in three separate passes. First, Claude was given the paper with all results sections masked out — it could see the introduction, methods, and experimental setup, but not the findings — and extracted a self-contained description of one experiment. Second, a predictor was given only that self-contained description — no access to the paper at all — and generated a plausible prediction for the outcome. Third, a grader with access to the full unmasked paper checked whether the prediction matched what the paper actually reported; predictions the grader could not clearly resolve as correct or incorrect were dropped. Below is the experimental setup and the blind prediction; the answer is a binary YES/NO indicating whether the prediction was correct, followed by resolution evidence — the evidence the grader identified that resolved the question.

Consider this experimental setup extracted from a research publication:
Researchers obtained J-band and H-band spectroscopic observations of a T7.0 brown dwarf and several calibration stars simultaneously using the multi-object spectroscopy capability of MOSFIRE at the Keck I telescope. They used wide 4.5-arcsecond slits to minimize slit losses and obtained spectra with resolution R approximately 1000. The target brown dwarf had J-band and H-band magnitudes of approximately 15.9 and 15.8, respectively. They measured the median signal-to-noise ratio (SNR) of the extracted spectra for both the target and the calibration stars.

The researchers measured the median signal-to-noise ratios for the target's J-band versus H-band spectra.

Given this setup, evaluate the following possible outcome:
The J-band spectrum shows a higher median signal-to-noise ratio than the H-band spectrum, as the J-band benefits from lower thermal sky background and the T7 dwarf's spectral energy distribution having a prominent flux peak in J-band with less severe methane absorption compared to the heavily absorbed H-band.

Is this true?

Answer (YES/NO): YES